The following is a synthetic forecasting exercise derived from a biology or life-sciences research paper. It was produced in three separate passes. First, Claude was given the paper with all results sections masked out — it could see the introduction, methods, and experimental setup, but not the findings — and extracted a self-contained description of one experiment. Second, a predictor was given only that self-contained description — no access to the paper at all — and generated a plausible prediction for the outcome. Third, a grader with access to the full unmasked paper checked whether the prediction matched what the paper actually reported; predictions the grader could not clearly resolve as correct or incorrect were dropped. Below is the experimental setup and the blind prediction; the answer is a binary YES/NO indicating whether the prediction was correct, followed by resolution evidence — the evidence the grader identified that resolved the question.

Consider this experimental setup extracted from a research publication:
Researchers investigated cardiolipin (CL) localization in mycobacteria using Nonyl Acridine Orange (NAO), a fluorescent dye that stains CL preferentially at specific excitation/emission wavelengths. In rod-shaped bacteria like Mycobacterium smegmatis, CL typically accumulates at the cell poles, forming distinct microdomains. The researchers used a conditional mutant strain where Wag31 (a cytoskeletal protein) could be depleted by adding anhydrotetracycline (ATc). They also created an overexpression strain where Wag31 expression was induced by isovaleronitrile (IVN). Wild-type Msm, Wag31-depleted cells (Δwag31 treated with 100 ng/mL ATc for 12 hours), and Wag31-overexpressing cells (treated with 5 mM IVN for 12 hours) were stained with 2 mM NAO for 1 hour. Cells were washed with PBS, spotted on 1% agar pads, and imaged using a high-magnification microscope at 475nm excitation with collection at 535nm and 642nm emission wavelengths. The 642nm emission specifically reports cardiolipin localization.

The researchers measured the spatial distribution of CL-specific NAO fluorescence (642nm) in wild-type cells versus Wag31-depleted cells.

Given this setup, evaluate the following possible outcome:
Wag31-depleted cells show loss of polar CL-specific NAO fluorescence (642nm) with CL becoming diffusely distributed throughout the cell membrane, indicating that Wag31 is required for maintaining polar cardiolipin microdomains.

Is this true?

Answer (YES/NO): YES